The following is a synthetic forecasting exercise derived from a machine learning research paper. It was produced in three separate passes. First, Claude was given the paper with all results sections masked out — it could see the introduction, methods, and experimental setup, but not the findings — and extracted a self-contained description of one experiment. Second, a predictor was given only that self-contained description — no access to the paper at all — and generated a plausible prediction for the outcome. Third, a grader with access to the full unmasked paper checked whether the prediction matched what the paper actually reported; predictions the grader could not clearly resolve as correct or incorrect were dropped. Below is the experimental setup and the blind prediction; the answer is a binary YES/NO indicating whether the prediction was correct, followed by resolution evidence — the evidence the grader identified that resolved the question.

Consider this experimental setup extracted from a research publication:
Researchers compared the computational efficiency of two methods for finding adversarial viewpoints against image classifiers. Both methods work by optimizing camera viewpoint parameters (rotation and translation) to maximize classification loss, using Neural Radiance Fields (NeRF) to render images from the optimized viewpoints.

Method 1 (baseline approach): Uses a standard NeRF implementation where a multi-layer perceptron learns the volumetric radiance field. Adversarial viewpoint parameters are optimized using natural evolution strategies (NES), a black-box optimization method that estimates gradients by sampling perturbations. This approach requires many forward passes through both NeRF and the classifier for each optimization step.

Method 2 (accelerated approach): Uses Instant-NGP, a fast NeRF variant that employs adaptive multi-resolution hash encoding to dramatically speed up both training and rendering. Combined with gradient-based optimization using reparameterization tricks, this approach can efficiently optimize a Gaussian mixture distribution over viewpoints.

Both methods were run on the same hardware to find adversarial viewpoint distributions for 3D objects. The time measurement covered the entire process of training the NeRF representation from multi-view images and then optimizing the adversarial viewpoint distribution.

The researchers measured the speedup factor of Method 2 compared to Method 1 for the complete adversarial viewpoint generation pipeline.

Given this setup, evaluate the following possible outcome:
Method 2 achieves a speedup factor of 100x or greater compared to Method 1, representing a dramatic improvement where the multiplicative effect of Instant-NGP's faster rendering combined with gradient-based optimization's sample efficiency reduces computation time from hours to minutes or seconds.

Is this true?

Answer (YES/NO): YES